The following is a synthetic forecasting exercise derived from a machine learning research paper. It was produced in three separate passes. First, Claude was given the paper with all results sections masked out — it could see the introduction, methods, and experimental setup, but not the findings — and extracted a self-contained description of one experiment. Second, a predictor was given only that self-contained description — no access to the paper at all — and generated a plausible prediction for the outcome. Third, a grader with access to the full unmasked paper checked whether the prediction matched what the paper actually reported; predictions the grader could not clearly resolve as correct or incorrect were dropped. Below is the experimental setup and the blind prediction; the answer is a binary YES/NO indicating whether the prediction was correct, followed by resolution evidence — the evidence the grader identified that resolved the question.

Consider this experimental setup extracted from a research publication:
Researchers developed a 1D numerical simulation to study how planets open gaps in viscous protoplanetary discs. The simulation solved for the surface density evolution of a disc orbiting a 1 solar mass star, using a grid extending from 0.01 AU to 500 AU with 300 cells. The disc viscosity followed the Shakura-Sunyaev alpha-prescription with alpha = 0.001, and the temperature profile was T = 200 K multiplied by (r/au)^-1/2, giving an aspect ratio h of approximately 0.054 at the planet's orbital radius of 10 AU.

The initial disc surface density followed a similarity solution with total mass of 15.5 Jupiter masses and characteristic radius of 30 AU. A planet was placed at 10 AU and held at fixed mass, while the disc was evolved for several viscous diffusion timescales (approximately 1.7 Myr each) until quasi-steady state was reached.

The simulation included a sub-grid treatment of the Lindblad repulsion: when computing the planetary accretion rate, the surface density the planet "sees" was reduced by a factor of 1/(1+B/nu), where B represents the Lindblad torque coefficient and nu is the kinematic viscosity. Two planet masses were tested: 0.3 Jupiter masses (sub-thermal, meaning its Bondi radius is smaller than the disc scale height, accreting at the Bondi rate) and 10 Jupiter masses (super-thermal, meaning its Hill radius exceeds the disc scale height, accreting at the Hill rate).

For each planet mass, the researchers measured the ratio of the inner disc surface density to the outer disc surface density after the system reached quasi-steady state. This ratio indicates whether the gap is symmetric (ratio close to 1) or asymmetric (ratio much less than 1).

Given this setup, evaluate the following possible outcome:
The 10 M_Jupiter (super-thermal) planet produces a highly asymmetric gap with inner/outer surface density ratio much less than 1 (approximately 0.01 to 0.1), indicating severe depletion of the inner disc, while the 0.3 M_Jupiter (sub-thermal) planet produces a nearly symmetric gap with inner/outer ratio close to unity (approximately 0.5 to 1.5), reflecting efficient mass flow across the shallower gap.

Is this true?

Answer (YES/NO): NO